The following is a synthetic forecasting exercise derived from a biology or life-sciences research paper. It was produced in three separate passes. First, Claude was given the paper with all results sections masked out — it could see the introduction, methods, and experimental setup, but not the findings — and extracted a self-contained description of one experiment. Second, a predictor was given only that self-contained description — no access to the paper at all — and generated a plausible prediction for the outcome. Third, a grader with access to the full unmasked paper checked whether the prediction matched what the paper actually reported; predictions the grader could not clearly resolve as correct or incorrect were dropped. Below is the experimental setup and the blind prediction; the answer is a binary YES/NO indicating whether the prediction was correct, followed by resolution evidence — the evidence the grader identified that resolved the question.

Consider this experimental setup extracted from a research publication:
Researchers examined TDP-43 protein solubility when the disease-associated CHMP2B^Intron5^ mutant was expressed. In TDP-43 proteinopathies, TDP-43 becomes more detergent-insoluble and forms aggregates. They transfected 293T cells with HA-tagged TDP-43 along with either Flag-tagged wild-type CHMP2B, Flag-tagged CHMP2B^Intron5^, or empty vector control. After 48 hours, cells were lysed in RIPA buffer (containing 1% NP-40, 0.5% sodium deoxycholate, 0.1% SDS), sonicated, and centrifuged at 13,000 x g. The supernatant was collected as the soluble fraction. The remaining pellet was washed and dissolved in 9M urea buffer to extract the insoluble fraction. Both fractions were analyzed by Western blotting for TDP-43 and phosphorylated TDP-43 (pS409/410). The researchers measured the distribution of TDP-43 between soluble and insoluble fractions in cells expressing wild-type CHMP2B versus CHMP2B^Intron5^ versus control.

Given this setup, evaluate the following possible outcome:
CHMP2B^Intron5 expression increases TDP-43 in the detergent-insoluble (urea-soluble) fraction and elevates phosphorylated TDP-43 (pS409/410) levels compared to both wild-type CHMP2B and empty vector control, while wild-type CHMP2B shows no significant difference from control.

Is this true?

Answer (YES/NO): NO